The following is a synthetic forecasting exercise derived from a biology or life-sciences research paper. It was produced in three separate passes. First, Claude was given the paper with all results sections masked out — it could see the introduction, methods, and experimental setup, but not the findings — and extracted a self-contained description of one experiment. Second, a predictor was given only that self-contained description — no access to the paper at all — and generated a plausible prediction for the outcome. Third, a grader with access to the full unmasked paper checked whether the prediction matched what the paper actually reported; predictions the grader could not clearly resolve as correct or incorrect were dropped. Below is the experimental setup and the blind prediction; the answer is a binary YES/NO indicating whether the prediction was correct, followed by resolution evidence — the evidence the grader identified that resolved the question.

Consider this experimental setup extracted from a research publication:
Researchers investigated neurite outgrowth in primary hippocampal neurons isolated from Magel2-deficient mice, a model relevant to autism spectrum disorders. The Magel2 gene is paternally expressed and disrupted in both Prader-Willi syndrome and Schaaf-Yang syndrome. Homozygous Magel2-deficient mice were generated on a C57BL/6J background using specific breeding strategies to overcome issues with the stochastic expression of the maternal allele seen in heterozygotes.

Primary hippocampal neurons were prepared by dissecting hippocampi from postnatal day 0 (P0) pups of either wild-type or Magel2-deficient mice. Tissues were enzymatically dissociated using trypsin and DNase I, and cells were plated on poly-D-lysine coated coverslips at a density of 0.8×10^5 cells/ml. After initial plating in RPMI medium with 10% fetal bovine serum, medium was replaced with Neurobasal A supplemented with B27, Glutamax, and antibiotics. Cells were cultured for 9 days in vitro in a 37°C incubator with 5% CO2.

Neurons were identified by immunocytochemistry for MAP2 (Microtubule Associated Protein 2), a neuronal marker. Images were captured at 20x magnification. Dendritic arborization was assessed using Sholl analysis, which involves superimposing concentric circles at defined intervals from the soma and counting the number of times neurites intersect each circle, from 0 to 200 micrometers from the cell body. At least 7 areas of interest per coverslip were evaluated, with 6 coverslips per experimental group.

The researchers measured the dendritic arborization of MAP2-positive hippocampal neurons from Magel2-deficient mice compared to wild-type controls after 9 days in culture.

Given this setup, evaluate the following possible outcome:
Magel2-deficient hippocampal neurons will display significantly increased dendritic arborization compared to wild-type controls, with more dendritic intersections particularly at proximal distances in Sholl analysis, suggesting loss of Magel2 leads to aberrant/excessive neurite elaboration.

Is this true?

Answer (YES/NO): YES